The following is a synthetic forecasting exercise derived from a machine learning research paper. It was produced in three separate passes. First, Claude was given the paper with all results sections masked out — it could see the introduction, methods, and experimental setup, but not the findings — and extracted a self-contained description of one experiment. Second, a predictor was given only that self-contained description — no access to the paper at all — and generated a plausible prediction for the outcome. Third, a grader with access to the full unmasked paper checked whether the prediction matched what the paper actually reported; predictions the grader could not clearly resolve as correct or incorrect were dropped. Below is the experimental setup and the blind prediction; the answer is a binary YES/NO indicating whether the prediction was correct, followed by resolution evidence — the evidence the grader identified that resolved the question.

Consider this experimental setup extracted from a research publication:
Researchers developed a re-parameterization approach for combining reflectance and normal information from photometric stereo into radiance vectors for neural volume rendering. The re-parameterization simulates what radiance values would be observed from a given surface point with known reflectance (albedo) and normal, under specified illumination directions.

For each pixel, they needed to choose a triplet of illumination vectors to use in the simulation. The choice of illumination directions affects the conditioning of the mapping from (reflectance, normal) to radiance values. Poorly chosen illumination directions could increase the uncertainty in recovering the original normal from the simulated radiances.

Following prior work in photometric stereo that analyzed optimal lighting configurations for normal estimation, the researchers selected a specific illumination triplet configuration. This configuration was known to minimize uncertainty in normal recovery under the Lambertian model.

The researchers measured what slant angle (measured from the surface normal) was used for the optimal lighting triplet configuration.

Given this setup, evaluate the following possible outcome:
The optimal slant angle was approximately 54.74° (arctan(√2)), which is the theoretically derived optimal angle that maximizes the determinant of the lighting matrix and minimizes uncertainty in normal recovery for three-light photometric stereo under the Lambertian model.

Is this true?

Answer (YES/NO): YES